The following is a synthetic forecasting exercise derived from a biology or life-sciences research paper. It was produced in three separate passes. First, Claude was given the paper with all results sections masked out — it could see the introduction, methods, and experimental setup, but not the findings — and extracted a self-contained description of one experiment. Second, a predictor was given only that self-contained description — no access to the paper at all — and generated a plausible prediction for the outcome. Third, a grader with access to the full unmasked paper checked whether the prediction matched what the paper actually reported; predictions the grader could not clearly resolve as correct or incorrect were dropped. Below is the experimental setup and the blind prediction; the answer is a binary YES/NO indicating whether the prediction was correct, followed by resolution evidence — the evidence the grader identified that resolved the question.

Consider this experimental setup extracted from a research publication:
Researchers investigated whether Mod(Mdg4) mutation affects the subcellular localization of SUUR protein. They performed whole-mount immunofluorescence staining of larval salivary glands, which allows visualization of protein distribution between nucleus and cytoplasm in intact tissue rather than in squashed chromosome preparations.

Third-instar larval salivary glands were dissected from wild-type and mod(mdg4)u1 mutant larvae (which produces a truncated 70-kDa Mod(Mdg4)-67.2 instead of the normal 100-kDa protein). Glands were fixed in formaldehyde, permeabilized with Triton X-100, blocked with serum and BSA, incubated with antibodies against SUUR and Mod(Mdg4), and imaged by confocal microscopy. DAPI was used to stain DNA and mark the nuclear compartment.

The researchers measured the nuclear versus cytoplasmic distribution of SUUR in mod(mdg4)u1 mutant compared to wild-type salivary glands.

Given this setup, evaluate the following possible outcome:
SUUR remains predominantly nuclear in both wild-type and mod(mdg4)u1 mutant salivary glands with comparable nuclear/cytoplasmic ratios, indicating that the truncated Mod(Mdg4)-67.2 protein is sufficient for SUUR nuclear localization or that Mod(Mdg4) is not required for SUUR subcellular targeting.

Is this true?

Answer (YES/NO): NO